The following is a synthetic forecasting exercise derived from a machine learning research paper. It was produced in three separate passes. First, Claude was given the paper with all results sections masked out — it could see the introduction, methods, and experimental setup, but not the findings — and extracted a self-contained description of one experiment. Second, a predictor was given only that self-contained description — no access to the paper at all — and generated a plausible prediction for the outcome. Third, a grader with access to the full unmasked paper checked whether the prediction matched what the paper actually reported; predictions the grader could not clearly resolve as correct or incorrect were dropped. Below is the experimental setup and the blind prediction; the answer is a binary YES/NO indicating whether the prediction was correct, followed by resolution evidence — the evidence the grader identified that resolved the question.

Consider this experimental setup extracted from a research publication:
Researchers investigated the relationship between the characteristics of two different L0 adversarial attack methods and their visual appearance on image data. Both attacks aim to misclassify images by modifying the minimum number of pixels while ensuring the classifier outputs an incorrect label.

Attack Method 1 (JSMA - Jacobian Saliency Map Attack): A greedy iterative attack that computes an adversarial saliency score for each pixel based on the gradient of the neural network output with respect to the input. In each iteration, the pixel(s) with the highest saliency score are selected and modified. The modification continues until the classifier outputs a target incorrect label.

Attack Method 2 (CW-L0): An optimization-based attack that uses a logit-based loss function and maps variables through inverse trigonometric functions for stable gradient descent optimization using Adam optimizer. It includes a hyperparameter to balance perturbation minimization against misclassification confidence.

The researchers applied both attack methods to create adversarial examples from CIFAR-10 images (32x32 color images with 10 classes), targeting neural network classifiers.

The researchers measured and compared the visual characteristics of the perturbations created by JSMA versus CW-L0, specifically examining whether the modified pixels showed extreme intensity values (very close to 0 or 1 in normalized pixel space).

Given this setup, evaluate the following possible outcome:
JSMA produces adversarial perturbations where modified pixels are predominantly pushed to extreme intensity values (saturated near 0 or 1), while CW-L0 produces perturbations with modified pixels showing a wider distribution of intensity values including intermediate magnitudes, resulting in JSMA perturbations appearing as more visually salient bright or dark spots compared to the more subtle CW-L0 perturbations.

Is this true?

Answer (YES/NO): NO